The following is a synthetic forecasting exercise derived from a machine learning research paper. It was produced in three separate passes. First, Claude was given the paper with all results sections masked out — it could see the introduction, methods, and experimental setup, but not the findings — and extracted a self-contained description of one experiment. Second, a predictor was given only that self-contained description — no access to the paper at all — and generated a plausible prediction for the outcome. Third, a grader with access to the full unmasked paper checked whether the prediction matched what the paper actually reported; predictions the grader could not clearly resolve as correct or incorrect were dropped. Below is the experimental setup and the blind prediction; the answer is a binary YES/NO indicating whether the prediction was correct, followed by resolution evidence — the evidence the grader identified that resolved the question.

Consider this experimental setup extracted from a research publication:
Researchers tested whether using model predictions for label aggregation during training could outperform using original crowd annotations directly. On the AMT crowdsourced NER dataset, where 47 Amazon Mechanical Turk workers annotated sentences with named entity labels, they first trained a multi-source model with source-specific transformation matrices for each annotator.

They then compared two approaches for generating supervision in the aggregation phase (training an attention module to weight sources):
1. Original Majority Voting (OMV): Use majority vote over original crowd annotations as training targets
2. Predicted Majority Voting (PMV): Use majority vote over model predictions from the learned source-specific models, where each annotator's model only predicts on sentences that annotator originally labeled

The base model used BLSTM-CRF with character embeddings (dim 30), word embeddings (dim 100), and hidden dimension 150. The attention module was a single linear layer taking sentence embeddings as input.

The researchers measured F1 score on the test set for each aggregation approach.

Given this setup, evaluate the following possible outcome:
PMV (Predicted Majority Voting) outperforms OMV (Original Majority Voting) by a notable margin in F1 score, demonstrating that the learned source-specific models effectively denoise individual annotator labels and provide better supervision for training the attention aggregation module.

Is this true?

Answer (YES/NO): YES